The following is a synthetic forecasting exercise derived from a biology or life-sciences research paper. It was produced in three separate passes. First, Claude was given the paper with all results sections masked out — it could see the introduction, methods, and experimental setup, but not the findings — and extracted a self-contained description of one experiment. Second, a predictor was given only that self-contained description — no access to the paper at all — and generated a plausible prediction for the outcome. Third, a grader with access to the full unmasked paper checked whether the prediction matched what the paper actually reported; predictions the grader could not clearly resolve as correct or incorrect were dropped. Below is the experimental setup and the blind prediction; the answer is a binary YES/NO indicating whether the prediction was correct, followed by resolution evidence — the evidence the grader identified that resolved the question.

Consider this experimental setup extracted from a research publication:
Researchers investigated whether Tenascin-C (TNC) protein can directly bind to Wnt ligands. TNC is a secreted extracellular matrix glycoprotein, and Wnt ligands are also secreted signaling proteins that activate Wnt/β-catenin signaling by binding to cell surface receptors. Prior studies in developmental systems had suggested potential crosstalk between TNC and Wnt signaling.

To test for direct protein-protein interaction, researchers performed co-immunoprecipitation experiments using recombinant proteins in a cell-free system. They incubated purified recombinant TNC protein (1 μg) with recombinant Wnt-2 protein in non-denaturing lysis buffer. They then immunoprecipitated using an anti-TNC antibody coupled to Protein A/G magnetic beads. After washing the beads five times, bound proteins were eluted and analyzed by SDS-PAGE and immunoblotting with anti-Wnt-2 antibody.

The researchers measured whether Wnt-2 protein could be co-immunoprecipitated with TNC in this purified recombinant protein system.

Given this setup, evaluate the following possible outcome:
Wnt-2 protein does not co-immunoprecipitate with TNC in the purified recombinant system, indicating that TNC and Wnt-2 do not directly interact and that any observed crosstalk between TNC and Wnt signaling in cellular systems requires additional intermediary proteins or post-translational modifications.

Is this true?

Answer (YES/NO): NO